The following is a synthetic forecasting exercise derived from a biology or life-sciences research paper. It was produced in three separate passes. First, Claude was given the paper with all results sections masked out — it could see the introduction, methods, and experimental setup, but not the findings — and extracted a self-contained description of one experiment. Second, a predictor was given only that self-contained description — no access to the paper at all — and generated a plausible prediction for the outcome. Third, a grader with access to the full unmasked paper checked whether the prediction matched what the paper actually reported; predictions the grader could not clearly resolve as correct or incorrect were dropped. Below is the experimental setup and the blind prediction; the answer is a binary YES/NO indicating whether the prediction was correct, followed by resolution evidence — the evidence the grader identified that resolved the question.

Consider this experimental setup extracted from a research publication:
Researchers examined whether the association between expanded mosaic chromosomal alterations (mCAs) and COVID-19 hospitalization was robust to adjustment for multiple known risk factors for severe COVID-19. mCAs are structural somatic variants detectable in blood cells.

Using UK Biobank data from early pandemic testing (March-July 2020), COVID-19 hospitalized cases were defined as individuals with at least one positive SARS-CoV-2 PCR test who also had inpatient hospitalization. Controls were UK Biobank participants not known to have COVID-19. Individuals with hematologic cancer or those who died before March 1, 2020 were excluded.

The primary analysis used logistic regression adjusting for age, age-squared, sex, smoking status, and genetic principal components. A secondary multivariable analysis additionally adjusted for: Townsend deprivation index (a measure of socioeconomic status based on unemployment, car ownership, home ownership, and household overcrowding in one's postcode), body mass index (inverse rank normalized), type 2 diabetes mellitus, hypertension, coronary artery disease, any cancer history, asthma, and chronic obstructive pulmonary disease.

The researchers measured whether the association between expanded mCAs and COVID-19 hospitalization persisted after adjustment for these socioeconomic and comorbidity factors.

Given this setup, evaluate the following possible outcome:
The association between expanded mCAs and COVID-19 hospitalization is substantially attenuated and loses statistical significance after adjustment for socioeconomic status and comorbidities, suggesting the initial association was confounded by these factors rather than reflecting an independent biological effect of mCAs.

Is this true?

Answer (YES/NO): NO